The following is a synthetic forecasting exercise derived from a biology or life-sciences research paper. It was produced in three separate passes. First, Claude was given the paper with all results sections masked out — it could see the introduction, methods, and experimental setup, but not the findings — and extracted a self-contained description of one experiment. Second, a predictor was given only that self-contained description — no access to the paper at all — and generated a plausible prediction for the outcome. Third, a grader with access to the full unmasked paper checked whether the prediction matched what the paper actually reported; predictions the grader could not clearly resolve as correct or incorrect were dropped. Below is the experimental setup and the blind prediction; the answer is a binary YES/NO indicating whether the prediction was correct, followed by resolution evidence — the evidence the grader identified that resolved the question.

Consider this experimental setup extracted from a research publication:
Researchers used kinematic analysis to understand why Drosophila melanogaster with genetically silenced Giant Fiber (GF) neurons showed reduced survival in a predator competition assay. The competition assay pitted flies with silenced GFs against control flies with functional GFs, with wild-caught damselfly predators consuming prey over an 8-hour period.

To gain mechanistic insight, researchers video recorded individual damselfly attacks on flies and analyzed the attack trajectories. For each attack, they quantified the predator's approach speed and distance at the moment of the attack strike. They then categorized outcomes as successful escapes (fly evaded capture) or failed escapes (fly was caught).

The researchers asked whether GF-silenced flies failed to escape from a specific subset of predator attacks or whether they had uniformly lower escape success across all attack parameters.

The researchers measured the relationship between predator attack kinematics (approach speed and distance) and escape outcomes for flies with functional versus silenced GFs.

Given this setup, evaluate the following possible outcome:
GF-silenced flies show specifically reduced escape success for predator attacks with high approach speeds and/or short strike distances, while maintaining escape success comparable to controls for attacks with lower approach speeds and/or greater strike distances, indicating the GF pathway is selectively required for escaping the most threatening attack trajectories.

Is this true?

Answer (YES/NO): NO